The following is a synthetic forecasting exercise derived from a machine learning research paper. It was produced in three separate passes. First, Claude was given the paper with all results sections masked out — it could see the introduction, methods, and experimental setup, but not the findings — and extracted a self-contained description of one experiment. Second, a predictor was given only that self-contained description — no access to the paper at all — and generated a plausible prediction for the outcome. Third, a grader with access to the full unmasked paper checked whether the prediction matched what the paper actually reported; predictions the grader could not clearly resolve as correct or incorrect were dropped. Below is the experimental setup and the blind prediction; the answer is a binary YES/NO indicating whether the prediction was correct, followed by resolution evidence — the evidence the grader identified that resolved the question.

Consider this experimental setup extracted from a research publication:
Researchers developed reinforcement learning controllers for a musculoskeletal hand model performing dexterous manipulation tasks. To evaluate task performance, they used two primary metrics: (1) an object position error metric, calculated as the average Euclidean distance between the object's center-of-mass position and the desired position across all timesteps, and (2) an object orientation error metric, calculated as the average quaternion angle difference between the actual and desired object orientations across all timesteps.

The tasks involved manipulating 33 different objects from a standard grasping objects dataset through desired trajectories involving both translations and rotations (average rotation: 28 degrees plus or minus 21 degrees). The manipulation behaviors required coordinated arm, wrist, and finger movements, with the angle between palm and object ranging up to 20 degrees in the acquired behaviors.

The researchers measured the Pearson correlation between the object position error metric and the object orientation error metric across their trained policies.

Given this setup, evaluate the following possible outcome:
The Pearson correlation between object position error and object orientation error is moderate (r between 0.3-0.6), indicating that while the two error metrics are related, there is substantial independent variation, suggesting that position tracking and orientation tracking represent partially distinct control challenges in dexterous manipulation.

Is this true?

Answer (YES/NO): NO